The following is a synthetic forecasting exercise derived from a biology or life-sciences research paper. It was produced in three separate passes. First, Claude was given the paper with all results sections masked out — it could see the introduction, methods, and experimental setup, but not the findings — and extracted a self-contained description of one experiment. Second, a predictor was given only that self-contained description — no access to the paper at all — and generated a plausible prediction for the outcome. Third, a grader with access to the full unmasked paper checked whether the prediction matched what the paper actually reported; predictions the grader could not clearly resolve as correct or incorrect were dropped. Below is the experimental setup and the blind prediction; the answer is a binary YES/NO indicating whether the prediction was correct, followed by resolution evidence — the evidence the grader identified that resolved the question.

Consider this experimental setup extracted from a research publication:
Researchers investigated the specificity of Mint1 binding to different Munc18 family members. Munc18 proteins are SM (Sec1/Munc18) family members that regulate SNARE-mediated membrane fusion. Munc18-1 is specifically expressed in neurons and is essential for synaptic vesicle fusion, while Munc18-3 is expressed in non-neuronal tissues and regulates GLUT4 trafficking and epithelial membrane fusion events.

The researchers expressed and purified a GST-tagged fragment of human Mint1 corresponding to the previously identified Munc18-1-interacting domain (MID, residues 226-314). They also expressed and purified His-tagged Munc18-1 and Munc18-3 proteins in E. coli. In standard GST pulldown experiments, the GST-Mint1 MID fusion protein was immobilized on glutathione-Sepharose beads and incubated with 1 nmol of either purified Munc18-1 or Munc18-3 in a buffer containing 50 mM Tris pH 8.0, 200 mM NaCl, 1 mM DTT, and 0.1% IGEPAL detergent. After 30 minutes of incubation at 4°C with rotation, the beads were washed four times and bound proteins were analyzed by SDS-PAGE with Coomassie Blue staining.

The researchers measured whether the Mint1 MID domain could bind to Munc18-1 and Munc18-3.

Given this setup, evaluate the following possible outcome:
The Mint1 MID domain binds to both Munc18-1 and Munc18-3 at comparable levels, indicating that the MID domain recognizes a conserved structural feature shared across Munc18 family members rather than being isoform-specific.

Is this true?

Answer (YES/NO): NO